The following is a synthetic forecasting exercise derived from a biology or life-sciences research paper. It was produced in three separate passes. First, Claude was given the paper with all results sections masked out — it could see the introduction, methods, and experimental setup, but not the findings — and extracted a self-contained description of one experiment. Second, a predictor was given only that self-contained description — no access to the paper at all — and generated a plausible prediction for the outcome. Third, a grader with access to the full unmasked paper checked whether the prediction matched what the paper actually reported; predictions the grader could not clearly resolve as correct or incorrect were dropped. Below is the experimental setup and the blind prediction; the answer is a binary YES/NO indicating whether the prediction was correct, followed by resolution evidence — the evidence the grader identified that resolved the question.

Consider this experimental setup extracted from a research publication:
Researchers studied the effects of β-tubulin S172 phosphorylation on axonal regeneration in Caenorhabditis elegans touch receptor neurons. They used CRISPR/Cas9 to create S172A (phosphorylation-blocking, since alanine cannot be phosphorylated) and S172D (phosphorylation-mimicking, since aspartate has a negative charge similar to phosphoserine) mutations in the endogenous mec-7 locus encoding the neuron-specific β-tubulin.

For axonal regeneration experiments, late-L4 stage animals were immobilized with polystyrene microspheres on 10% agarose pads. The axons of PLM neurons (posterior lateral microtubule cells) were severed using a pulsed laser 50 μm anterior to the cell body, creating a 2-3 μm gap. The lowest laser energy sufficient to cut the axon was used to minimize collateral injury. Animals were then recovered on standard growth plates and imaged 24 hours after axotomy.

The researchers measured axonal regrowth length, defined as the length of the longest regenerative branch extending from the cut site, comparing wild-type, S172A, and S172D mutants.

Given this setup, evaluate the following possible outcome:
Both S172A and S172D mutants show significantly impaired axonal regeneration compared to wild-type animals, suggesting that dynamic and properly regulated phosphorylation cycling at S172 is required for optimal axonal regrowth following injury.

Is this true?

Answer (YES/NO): YES